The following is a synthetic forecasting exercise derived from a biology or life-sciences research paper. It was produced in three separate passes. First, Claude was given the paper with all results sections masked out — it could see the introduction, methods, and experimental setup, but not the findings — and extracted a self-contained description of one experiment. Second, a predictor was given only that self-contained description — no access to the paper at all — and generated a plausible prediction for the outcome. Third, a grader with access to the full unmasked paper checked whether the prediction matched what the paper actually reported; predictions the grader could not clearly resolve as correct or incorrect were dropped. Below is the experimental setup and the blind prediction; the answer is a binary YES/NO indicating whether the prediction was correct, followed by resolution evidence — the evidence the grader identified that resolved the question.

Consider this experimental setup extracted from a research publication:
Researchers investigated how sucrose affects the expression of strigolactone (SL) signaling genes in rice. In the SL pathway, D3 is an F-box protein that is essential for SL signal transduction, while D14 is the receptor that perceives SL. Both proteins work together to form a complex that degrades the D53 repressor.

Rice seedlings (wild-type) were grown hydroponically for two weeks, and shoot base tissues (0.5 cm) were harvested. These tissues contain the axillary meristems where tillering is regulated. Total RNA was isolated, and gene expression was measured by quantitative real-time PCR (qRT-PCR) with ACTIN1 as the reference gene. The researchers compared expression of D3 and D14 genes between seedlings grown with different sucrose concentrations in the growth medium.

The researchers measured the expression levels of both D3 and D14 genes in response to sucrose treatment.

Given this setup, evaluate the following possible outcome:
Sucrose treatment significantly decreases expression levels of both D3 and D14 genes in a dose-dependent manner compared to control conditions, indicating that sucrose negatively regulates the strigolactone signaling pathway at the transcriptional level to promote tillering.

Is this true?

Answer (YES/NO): YES